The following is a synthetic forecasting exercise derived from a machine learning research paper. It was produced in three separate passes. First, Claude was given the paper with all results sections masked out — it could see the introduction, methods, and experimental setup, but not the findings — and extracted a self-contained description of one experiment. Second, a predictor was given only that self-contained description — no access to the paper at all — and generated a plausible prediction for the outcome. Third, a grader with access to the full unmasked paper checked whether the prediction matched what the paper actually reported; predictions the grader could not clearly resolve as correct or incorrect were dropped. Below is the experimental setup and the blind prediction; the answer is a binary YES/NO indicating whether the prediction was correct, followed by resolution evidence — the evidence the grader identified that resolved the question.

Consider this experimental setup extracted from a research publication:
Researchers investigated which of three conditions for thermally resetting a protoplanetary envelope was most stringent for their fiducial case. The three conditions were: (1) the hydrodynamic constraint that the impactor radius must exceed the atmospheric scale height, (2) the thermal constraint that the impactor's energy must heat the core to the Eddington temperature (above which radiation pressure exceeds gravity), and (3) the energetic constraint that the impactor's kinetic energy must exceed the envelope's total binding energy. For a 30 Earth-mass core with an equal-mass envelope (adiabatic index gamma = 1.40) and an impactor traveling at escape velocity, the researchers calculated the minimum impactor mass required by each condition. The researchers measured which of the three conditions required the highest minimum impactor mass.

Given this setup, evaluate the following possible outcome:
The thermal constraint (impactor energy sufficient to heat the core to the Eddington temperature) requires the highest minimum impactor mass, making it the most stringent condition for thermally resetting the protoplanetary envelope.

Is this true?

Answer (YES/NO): NO